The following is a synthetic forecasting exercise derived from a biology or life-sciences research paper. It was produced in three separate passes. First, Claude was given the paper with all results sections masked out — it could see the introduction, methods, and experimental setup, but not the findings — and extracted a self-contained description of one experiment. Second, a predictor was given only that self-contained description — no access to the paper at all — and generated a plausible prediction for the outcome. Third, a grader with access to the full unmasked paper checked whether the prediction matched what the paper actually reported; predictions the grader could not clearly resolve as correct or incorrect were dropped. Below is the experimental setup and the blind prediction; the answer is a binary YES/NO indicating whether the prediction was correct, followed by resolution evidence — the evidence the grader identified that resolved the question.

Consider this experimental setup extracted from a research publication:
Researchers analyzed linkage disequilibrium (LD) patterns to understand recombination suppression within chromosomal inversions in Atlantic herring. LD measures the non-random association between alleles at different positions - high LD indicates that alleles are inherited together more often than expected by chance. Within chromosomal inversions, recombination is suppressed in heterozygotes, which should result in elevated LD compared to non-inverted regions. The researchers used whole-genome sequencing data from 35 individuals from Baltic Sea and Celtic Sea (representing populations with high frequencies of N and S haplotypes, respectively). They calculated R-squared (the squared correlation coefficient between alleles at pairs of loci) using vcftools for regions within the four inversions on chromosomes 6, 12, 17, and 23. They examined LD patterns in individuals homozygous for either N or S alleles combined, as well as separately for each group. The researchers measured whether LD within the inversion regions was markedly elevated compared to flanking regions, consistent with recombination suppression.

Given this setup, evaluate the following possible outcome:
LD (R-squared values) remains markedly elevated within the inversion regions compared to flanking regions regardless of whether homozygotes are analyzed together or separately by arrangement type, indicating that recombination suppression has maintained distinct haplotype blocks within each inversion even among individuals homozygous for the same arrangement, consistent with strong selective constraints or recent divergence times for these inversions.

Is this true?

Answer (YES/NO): NO